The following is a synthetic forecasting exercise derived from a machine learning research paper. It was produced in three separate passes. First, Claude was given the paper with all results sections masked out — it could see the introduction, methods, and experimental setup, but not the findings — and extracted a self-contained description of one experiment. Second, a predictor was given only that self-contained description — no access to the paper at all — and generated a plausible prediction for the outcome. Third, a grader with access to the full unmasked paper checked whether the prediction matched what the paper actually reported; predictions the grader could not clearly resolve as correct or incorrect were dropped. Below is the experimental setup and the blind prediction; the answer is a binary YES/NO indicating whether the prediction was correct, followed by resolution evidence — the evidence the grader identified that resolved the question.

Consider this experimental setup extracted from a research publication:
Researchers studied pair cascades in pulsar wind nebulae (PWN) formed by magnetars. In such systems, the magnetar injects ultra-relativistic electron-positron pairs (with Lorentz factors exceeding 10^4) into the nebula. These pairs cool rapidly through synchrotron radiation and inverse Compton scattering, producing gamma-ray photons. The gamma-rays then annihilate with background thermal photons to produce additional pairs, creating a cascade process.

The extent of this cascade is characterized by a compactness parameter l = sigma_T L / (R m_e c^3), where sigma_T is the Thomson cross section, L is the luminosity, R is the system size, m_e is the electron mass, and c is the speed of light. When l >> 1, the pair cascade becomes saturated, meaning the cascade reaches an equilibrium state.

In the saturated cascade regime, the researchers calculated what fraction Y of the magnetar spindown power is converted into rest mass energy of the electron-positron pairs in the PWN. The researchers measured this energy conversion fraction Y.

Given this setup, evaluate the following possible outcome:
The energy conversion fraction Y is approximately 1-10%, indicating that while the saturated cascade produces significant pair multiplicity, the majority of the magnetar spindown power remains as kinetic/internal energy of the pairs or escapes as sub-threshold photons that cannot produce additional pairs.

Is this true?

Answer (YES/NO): YES